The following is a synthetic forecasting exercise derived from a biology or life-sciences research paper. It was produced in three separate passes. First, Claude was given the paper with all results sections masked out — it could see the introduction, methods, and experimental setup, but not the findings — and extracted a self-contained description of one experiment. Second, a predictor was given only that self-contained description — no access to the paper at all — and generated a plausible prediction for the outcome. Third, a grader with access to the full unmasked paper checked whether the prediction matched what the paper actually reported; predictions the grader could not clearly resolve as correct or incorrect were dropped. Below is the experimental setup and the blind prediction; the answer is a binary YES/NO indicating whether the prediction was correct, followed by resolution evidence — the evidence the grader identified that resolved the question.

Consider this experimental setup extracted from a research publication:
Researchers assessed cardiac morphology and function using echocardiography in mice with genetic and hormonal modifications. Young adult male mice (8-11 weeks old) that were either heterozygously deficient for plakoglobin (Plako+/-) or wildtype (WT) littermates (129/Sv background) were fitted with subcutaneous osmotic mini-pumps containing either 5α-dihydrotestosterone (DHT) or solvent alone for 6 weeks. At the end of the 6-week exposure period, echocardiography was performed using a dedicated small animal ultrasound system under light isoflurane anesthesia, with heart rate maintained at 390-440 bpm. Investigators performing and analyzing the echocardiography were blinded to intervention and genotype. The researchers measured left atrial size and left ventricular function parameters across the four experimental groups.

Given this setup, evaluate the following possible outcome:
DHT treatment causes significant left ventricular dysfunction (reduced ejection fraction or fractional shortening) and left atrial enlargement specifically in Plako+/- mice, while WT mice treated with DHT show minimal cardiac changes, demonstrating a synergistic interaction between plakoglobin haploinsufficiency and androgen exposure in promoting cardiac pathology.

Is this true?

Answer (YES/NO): NO